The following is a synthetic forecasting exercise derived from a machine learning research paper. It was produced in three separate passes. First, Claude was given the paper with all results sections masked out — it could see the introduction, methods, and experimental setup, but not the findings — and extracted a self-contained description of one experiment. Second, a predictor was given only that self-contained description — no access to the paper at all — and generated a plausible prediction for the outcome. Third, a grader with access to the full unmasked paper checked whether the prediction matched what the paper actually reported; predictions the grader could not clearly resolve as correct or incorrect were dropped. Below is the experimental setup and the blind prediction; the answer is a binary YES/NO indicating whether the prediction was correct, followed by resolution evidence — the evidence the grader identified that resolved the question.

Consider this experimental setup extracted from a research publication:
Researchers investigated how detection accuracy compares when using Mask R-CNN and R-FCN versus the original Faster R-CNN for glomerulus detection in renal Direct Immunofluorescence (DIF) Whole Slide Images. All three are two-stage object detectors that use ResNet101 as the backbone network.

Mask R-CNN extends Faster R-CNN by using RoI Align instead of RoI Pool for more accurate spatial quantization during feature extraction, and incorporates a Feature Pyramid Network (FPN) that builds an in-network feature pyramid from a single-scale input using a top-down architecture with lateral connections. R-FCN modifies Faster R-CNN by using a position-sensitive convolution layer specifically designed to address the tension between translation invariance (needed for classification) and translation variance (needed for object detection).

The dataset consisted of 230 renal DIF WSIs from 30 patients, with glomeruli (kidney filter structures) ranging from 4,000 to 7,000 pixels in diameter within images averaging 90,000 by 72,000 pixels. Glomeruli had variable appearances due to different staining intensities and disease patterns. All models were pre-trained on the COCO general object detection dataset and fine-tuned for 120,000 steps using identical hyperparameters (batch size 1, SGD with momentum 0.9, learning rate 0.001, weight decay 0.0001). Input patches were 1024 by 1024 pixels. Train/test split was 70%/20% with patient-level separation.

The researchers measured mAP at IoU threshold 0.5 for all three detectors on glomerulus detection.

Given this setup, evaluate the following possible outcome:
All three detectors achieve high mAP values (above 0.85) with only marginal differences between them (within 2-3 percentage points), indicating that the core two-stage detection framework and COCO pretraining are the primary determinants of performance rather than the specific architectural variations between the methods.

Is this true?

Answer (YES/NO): NO